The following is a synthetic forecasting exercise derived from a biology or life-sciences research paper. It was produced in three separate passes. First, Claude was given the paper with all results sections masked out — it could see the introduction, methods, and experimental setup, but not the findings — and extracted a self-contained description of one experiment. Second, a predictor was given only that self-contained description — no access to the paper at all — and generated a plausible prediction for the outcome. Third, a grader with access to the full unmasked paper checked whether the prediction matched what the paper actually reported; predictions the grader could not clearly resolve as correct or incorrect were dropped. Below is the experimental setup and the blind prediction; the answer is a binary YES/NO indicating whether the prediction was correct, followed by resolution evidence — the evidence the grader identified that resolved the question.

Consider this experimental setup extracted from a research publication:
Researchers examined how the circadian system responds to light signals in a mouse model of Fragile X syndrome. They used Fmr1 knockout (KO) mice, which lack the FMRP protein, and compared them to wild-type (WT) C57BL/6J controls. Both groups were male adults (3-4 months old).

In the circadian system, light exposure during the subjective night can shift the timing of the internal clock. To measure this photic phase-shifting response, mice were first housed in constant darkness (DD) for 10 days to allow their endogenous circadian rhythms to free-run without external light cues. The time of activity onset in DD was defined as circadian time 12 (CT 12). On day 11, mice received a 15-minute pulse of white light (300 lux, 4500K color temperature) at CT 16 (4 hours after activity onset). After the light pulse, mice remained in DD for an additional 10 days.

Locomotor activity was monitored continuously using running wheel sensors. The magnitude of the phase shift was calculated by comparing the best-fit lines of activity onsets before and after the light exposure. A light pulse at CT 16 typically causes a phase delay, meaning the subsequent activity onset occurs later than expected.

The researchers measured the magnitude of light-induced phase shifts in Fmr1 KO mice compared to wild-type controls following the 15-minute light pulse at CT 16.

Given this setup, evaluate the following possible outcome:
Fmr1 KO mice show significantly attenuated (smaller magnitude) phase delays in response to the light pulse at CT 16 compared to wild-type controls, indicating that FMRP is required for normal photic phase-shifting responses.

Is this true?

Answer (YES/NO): YES